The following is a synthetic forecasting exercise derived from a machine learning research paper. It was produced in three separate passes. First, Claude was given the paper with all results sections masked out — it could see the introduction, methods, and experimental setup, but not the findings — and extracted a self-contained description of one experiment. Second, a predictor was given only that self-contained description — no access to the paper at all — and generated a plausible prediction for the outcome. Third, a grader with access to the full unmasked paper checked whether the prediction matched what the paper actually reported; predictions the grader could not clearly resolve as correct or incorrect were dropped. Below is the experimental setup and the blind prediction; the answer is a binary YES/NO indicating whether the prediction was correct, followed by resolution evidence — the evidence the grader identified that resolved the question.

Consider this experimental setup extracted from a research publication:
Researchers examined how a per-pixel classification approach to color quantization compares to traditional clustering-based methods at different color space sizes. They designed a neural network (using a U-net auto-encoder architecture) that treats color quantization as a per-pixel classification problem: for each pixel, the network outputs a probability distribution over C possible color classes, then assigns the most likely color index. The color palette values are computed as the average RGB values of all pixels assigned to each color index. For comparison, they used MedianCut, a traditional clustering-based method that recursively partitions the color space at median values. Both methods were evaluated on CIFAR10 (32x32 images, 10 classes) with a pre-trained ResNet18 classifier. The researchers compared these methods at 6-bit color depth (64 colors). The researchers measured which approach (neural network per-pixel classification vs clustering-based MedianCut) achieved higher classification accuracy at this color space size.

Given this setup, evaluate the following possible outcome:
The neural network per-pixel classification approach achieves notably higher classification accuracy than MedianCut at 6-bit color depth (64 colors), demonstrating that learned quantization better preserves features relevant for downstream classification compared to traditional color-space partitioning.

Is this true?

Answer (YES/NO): NO